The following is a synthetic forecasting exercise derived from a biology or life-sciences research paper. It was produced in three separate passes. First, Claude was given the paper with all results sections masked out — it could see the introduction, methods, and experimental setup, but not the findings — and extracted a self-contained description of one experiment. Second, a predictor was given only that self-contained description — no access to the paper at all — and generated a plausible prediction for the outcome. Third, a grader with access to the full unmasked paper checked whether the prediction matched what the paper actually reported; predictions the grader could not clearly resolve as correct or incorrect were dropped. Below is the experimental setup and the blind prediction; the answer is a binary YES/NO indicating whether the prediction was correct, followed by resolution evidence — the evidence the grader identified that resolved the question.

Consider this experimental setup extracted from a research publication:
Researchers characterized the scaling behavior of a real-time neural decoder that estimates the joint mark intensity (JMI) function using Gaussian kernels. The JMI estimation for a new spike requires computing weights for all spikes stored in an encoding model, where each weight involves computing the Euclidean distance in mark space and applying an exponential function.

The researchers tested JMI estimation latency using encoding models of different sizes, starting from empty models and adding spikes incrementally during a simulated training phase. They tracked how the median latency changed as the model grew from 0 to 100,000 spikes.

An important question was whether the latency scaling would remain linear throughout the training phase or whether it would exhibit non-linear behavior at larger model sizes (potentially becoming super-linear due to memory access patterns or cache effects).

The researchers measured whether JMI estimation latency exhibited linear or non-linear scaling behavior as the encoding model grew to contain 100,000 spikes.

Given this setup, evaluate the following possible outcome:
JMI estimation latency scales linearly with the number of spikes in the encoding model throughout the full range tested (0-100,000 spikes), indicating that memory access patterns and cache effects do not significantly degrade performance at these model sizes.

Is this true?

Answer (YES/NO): YES